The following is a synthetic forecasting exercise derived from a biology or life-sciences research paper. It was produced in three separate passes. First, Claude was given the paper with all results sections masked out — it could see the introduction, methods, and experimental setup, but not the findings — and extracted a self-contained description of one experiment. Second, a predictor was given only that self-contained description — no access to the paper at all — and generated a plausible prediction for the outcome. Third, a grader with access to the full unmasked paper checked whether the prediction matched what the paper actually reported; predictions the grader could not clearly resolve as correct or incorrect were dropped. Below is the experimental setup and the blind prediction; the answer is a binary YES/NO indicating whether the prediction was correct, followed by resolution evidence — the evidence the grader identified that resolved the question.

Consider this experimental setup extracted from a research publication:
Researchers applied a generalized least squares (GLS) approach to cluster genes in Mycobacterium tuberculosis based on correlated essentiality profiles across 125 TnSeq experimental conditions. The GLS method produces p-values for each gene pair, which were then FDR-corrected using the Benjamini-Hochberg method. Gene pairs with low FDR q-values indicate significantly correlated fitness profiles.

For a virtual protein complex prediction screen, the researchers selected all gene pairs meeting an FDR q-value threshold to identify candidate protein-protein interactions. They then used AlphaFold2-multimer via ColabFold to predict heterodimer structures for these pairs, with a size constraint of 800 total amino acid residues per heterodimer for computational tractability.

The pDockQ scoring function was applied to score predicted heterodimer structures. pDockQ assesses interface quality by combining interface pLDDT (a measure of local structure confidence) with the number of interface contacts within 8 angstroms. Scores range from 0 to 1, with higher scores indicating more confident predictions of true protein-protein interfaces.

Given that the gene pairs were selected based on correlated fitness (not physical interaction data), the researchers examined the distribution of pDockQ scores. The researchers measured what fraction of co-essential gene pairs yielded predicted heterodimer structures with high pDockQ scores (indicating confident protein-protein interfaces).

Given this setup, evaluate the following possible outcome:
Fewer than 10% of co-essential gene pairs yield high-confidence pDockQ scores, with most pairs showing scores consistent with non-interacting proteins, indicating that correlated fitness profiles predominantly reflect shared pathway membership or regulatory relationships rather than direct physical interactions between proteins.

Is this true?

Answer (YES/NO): YES